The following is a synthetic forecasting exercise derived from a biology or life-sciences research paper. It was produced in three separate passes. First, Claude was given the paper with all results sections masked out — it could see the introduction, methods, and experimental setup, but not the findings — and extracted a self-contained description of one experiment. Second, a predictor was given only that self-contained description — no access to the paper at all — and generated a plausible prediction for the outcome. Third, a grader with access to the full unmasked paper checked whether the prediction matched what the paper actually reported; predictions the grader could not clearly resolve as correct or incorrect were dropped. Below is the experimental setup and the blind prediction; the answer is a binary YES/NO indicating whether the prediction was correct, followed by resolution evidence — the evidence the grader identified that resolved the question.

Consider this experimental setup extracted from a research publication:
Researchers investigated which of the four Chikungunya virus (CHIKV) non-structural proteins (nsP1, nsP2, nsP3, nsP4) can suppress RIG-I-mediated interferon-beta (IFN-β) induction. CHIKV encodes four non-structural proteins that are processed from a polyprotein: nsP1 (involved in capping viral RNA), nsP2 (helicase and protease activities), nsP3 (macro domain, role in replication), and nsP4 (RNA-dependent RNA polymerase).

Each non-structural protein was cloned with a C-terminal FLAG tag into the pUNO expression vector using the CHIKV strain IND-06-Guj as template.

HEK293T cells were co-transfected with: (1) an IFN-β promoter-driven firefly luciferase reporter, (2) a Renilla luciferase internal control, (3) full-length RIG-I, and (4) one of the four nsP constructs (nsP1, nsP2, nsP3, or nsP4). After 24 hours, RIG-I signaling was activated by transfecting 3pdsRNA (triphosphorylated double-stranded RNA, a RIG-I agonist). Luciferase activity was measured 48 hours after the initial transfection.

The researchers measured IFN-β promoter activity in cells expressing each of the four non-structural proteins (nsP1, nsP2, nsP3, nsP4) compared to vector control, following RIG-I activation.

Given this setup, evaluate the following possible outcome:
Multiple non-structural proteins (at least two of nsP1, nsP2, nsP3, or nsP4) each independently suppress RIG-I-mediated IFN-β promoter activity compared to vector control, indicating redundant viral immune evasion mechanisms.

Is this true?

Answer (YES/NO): NO